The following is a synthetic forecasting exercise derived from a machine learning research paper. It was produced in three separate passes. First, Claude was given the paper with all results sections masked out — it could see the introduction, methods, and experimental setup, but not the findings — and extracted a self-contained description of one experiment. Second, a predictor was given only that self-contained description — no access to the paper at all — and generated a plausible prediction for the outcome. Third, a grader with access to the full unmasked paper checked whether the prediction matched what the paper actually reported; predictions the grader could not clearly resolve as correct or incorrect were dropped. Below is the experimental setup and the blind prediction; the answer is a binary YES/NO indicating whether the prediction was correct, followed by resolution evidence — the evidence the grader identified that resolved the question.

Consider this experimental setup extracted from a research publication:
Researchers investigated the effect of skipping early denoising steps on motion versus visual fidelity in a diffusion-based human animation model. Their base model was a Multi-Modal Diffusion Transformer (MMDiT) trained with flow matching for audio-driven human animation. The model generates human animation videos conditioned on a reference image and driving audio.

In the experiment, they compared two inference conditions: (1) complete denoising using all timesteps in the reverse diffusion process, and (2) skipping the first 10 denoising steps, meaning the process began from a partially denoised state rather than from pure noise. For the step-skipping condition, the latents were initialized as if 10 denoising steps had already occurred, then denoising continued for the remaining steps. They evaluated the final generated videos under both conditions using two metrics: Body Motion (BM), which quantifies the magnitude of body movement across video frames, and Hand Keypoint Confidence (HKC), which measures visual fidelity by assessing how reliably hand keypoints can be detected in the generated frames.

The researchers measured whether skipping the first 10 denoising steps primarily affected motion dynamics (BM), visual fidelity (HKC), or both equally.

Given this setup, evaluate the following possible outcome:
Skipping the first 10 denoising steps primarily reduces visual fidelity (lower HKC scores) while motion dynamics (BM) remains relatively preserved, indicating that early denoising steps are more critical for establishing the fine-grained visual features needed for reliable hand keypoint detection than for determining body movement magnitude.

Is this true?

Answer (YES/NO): NO